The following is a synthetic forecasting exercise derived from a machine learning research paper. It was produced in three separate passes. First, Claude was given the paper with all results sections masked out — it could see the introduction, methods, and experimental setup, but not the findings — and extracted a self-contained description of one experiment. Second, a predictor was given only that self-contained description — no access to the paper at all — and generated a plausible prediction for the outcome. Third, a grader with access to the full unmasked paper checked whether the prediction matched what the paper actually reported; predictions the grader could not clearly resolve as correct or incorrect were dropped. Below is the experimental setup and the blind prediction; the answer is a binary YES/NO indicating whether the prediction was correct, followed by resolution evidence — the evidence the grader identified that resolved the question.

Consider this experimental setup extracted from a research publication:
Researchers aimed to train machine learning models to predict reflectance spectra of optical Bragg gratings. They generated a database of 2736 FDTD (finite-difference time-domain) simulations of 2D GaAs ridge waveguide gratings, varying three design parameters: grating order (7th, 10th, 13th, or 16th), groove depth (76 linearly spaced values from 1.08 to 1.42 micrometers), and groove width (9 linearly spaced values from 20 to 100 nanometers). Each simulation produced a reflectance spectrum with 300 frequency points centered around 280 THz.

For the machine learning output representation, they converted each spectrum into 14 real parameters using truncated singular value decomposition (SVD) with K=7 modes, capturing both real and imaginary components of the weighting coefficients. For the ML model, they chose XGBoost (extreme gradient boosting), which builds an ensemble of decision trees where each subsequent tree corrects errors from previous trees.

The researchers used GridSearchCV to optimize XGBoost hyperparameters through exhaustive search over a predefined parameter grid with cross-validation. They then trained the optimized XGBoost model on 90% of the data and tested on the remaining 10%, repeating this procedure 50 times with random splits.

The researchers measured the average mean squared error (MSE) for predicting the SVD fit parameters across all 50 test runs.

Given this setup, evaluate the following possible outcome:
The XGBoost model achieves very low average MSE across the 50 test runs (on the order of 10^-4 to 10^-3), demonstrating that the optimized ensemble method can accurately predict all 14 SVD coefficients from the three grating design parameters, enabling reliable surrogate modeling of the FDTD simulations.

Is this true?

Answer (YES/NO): NO